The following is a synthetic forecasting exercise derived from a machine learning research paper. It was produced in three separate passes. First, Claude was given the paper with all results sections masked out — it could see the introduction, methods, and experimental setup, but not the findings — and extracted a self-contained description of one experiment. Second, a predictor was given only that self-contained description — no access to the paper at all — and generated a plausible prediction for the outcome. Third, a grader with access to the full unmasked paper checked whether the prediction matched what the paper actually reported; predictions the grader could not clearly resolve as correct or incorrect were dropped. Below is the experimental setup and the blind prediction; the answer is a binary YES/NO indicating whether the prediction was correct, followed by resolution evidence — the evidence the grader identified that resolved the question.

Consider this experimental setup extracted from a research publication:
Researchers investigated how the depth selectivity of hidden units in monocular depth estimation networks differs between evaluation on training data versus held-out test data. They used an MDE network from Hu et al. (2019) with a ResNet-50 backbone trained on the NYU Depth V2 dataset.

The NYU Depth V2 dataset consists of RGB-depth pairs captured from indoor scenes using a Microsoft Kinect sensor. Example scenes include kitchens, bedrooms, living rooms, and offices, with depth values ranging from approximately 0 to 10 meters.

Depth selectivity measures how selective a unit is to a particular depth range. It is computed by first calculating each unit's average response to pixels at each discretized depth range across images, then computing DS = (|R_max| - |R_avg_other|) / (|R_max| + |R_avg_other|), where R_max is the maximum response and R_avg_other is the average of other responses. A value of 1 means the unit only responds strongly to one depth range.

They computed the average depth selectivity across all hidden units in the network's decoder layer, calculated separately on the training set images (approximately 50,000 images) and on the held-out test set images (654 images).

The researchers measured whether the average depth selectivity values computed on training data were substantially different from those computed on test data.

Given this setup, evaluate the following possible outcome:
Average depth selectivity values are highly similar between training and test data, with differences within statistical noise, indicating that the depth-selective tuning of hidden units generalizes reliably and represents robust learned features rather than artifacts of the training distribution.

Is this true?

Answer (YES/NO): NO